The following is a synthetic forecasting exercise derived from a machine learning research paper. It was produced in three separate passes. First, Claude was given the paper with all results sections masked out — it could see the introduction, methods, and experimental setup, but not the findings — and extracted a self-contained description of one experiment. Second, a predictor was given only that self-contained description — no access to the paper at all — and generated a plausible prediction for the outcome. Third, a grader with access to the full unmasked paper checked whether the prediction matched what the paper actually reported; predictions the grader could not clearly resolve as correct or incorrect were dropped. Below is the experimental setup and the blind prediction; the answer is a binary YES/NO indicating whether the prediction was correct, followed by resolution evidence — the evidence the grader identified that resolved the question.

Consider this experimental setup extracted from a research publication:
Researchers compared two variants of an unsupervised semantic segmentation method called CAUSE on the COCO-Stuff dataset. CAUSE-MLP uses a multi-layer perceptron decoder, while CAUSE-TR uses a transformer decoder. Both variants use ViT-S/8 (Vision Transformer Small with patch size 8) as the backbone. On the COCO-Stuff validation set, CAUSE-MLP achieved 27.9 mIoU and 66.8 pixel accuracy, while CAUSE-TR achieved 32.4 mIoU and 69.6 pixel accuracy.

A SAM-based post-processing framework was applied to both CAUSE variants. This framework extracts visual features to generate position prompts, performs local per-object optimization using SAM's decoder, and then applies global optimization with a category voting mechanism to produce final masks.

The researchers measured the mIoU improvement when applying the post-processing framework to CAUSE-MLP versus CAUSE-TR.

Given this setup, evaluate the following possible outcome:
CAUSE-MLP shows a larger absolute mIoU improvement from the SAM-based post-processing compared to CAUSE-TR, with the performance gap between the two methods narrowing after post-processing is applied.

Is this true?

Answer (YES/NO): YES